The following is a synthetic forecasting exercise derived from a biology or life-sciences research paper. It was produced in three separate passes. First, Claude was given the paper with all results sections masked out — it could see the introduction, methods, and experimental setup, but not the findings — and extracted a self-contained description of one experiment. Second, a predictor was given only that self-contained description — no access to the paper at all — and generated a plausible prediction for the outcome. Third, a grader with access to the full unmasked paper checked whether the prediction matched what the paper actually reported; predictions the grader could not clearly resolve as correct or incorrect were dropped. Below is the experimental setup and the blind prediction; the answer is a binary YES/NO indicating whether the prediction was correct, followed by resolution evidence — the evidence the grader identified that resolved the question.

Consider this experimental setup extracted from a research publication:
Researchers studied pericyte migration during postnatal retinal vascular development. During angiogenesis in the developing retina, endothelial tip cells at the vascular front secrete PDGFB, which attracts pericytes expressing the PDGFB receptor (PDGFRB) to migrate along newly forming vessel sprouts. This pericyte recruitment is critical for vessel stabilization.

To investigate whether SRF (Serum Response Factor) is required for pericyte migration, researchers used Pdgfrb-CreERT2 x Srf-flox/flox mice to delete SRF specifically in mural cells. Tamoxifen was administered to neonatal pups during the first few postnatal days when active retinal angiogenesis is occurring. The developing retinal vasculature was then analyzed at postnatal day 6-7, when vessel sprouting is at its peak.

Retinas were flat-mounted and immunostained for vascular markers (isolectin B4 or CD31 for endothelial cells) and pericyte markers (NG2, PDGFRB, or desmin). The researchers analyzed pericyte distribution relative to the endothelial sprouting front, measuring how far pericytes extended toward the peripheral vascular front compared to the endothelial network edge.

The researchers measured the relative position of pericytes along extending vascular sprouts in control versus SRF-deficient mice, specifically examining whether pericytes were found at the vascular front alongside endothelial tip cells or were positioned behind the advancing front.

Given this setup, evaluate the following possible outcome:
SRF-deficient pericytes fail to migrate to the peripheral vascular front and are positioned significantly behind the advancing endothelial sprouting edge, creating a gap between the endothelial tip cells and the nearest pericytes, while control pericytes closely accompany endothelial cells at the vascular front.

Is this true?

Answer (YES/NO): YES